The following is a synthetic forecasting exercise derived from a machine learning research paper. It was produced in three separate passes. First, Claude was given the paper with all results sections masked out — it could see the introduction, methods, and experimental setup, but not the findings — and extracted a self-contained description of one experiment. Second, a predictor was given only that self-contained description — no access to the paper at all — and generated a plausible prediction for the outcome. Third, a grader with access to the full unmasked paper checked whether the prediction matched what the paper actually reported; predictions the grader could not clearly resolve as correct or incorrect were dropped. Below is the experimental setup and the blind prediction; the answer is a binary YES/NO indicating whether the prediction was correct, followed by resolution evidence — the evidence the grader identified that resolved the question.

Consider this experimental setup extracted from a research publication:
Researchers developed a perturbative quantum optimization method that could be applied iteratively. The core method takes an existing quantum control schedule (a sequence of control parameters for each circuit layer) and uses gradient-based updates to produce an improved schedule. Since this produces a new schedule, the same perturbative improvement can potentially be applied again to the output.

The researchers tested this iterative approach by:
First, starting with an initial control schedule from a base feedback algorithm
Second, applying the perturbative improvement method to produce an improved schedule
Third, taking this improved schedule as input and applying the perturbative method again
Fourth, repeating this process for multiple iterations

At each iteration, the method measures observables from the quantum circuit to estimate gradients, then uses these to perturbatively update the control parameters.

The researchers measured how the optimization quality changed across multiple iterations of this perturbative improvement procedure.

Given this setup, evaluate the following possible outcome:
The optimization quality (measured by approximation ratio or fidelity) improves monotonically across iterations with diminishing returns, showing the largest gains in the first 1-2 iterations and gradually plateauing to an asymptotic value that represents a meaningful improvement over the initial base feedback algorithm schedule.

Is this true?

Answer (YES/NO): YES